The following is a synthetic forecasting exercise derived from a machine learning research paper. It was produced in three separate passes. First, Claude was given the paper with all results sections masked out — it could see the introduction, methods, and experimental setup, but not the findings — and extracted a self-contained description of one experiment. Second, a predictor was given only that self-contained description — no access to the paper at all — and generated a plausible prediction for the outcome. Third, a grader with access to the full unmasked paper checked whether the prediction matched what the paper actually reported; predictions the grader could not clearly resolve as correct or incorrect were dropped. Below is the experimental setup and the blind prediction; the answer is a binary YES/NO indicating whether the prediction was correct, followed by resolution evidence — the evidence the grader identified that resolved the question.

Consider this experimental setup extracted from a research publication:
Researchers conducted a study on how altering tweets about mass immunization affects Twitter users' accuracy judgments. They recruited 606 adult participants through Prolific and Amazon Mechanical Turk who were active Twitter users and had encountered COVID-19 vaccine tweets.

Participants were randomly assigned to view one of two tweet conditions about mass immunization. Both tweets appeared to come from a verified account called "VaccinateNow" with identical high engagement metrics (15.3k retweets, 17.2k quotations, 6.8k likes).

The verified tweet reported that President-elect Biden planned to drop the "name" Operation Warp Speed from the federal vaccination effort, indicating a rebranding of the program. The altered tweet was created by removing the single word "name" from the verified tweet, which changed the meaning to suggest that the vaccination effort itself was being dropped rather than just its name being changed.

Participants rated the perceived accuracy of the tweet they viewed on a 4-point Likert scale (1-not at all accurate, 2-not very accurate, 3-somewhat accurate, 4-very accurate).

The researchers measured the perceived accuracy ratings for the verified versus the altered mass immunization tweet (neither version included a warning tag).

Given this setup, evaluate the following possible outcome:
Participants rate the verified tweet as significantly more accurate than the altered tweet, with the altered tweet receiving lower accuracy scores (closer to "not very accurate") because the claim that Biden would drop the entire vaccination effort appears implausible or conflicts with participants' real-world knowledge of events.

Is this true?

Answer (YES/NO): YES